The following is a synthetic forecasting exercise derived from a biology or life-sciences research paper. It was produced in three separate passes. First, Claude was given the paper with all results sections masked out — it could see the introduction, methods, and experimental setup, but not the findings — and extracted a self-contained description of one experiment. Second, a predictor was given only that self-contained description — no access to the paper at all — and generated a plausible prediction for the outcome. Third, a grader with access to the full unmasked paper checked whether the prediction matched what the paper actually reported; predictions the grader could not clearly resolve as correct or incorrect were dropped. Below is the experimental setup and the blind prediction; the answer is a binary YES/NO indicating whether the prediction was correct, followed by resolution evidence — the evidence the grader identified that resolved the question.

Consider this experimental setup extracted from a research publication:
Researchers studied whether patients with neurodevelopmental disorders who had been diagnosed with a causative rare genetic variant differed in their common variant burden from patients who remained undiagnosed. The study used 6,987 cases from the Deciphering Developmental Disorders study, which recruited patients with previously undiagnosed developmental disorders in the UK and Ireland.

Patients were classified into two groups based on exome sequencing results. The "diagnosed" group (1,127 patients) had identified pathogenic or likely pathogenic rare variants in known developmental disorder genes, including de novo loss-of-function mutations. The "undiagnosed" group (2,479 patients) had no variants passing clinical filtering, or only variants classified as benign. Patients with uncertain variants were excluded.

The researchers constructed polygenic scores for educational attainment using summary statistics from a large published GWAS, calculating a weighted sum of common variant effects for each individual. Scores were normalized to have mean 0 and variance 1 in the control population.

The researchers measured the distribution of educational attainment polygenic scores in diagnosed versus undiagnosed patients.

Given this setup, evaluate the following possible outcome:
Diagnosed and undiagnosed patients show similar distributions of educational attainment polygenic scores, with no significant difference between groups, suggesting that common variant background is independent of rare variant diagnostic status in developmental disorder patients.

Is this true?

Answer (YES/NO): YES